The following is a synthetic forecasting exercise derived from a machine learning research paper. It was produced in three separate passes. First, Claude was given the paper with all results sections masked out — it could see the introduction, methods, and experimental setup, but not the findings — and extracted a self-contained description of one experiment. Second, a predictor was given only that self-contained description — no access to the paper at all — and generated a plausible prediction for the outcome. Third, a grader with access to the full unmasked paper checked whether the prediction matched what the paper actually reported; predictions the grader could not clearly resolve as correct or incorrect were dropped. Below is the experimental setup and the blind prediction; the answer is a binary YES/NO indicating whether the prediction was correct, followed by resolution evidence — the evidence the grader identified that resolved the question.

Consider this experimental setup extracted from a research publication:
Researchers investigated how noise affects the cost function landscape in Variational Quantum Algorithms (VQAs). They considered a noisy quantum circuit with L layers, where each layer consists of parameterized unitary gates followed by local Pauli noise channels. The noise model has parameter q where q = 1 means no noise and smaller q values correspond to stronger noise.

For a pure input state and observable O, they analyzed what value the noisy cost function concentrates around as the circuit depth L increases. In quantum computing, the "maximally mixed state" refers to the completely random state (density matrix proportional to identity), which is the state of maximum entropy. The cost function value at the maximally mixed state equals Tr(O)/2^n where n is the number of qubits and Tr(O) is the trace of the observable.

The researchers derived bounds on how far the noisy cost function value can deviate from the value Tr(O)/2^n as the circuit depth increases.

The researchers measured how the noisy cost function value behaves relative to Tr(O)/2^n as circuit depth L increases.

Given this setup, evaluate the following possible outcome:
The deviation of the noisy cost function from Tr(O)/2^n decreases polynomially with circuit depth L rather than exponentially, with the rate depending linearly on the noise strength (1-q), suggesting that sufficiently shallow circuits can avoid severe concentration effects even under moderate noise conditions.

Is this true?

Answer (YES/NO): NO